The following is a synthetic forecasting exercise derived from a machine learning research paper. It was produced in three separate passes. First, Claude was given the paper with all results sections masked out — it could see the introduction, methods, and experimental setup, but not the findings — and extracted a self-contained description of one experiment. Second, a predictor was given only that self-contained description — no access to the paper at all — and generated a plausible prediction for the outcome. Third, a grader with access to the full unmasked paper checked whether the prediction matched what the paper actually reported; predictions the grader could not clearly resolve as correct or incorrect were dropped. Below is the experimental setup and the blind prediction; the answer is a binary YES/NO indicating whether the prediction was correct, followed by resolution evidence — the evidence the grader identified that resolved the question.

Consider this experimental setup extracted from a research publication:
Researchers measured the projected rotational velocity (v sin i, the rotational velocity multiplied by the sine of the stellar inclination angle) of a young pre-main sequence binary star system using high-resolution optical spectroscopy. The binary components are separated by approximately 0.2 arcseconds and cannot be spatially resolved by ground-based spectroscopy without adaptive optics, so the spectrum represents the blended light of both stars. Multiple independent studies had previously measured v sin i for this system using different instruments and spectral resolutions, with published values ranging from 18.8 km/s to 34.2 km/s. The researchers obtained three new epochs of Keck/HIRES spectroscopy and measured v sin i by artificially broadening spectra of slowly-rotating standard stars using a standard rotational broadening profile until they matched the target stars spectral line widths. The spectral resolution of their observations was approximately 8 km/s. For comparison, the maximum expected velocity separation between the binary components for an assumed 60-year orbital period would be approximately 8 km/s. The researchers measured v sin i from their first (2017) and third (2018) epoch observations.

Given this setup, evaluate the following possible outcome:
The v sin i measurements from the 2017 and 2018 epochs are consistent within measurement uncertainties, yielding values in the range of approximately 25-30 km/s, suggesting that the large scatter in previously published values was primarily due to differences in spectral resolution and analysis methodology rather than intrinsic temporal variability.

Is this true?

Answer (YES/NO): NO